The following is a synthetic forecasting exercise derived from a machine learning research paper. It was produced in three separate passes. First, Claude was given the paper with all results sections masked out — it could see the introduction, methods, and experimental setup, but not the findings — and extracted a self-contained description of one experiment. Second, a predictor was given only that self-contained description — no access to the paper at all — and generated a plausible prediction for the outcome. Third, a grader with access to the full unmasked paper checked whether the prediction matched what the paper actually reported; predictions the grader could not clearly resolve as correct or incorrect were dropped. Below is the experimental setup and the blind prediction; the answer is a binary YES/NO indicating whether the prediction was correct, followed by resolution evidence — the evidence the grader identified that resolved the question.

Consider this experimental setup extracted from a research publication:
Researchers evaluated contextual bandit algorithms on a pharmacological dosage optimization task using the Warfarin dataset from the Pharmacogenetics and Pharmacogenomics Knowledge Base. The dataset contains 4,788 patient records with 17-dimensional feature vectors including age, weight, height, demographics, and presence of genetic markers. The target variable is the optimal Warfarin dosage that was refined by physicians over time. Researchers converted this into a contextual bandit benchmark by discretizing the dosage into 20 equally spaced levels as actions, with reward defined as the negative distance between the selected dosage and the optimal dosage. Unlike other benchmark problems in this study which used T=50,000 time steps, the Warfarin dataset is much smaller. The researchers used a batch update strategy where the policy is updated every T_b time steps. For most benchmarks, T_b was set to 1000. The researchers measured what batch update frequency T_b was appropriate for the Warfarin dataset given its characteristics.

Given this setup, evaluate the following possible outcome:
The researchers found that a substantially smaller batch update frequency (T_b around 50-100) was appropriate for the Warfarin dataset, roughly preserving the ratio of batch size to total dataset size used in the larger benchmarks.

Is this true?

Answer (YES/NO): YES